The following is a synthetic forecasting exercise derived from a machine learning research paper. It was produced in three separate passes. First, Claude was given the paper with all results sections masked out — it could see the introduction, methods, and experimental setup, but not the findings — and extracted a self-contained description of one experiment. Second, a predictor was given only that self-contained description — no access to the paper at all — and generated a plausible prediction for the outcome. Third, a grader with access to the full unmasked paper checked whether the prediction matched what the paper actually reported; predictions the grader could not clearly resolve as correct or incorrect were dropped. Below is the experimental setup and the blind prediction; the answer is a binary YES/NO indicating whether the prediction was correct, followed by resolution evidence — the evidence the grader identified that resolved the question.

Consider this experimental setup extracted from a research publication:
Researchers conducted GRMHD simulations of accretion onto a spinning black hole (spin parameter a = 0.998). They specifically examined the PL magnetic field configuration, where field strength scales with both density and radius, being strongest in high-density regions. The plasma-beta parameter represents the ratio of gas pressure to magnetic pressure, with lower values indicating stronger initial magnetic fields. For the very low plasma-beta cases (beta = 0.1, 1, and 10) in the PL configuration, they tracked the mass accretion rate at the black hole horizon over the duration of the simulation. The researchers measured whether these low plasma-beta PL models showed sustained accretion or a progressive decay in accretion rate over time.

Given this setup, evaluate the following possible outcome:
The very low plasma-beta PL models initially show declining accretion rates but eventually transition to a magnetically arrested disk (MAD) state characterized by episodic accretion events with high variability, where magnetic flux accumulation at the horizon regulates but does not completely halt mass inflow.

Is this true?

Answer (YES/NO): NO